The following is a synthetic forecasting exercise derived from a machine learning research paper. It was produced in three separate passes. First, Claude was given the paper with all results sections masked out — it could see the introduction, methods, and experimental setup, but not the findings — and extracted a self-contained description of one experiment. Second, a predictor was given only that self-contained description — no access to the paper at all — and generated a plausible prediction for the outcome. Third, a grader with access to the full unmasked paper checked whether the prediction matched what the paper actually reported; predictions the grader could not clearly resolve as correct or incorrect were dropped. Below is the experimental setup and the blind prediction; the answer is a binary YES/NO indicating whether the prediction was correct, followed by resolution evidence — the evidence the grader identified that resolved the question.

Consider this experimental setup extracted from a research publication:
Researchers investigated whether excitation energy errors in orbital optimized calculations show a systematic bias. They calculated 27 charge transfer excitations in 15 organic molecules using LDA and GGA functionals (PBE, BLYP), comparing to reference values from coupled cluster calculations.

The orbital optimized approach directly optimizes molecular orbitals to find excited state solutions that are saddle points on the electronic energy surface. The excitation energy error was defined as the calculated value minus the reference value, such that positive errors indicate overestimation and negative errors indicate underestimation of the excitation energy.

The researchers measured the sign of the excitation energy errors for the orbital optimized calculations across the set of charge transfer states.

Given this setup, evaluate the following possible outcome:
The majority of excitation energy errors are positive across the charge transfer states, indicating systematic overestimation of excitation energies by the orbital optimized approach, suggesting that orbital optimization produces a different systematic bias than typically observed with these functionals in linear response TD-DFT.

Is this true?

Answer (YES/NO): NO